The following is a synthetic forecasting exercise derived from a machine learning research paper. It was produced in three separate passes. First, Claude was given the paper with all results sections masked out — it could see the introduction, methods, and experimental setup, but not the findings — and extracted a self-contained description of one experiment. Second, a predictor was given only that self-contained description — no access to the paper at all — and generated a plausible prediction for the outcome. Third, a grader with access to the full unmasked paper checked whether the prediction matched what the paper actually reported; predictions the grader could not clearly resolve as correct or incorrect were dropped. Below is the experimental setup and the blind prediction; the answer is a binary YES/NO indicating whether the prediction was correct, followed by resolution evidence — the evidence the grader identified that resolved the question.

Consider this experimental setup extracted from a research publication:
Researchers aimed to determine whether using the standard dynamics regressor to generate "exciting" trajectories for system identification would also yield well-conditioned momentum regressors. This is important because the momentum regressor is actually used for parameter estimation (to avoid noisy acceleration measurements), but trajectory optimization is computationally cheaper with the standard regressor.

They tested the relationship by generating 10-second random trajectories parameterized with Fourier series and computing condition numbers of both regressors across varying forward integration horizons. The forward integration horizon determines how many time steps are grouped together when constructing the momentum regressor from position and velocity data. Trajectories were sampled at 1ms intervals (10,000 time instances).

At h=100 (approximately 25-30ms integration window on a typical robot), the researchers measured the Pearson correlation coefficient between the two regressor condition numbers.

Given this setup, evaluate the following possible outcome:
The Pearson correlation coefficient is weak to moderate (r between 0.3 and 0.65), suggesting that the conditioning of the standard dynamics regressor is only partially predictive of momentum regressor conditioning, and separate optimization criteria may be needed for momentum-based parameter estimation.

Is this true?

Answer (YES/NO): NO